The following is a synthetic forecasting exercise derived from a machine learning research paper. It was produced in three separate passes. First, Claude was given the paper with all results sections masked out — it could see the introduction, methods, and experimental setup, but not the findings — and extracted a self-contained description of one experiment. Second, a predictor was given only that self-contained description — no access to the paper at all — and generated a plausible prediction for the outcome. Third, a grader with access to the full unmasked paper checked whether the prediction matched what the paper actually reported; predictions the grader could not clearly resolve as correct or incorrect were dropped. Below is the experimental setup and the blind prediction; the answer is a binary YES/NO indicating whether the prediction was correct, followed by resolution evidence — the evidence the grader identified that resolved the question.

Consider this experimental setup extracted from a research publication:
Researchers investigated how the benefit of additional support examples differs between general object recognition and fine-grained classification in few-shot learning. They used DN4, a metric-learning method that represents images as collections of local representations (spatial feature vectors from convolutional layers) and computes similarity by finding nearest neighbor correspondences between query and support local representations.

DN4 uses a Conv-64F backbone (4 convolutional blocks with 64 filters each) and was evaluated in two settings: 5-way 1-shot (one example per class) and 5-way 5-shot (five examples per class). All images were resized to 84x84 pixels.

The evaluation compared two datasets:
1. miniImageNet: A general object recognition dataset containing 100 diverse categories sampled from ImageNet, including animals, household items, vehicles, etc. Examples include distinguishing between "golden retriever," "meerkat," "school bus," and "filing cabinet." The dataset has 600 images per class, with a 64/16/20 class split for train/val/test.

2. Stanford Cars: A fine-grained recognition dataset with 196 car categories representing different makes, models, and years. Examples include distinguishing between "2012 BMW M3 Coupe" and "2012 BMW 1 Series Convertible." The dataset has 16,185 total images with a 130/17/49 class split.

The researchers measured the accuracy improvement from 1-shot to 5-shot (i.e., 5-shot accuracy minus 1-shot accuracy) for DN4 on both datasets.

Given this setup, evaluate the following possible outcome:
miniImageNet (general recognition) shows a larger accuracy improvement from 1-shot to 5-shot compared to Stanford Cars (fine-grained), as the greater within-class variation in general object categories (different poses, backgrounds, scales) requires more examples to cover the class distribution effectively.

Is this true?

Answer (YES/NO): NO